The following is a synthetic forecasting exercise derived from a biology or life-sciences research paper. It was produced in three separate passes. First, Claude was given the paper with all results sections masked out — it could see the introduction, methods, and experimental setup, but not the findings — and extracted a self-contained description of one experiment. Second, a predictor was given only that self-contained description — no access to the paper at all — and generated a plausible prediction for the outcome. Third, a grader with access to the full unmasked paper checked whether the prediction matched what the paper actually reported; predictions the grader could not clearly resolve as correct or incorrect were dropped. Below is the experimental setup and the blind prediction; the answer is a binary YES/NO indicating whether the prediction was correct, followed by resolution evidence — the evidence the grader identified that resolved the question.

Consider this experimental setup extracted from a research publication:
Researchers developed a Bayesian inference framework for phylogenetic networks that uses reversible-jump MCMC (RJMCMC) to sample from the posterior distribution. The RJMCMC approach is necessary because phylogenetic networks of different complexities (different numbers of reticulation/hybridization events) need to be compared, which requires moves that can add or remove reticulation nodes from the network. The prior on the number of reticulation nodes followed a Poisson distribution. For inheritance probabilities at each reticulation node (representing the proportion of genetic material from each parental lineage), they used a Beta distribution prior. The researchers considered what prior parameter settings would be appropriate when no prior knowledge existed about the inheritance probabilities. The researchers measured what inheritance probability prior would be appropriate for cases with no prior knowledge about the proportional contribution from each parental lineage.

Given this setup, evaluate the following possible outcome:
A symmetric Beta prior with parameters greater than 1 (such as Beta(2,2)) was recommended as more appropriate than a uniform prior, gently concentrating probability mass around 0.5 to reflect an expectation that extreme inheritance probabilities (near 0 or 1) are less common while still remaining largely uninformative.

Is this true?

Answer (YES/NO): NO